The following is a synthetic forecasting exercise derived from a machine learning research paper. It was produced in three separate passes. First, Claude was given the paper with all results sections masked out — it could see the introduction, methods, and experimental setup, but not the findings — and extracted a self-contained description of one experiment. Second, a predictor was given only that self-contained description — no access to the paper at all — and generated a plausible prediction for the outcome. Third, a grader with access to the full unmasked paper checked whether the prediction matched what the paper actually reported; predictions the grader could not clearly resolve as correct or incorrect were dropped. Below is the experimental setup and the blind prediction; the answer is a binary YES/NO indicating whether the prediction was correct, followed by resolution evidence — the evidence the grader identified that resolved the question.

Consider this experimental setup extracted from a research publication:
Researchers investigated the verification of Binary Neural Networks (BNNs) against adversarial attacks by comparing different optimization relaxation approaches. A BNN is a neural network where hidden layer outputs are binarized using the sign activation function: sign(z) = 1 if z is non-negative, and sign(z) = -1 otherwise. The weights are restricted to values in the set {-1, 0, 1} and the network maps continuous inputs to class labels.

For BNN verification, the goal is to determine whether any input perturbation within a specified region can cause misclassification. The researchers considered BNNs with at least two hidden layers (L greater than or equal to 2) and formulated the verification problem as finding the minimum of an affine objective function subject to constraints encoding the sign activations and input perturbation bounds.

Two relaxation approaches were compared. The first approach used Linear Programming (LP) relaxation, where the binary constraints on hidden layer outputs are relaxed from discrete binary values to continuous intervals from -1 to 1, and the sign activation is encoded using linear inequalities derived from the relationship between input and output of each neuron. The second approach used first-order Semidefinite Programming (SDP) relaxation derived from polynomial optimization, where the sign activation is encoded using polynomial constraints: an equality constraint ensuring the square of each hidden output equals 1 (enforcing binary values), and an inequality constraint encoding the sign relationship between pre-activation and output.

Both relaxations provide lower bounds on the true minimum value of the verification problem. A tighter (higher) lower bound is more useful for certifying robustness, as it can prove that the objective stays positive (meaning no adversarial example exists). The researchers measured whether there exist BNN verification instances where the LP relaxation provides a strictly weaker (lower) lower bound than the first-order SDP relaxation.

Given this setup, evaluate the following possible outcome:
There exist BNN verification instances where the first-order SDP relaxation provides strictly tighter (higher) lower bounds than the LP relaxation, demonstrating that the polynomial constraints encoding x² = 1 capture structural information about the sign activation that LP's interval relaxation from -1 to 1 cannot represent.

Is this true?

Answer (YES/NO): NO